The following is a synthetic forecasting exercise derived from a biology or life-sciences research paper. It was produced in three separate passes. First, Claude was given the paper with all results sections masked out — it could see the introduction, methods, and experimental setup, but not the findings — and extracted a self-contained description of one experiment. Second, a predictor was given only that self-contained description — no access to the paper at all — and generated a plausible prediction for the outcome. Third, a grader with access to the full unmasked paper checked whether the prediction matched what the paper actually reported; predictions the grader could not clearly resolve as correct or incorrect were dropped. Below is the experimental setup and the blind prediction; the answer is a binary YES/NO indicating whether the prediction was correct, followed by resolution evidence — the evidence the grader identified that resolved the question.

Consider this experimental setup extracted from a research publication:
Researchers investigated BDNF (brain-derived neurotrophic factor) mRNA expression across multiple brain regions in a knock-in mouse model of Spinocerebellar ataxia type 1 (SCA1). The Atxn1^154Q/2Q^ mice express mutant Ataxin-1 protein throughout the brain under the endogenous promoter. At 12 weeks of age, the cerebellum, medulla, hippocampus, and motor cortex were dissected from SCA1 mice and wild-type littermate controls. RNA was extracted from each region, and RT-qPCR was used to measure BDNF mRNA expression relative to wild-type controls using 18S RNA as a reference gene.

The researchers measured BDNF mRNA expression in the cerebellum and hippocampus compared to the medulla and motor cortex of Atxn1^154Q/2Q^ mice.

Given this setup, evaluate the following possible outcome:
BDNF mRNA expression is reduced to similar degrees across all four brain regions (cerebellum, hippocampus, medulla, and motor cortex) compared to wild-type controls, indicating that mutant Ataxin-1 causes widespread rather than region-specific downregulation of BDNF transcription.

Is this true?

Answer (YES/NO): NO